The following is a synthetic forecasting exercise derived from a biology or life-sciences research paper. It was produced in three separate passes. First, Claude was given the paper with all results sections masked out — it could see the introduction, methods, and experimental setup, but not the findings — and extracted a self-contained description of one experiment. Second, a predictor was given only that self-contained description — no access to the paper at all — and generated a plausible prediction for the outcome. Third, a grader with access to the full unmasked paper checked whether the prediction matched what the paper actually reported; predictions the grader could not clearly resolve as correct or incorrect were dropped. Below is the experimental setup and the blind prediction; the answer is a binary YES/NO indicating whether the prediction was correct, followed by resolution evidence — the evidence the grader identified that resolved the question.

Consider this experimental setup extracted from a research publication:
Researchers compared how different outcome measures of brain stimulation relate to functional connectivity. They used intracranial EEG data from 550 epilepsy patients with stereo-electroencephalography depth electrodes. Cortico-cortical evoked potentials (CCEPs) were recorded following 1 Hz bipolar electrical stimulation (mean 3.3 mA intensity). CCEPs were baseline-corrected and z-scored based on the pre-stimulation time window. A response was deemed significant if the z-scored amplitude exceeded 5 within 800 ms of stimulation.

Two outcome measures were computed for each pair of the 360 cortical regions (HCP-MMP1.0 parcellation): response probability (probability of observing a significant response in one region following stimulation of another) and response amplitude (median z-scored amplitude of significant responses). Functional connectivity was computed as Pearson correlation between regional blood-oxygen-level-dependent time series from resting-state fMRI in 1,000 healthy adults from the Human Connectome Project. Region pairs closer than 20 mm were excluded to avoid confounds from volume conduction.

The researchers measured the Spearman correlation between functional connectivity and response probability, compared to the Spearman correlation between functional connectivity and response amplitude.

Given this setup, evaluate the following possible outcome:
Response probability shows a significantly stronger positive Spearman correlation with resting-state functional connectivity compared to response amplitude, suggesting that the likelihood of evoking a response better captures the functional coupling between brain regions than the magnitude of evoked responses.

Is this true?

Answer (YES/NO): YES